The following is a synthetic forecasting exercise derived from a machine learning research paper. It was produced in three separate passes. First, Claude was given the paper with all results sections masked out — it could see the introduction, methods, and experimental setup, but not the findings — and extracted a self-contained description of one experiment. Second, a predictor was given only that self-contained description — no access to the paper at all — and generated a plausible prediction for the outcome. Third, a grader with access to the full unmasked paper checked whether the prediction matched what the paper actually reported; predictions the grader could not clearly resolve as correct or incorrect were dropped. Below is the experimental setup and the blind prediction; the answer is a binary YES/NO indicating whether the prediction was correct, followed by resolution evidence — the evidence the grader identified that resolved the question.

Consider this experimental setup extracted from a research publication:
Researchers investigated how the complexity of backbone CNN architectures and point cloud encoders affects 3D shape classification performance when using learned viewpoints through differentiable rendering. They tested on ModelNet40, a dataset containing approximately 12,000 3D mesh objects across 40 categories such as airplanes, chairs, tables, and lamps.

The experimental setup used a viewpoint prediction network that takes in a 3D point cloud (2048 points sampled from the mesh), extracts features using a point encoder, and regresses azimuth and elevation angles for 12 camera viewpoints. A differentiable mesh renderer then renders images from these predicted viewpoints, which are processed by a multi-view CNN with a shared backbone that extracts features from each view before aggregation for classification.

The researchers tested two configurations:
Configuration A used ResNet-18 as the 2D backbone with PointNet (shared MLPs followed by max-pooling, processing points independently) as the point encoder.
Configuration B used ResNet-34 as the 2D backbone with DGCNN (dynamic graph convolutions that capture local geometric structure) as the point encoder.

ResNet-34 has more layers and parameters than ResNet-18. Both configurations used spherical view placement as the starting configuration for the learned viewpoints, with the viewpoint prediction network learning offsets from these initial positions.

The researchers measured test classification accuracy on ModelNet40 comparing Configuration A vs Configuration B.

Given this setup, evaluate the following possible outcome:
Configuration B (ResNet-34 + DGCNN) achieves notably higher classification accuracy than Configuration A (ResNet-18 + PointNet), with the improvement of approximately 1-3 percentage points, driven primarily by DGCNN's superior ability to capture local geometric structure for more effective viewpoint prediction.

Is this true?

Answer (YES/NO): NO